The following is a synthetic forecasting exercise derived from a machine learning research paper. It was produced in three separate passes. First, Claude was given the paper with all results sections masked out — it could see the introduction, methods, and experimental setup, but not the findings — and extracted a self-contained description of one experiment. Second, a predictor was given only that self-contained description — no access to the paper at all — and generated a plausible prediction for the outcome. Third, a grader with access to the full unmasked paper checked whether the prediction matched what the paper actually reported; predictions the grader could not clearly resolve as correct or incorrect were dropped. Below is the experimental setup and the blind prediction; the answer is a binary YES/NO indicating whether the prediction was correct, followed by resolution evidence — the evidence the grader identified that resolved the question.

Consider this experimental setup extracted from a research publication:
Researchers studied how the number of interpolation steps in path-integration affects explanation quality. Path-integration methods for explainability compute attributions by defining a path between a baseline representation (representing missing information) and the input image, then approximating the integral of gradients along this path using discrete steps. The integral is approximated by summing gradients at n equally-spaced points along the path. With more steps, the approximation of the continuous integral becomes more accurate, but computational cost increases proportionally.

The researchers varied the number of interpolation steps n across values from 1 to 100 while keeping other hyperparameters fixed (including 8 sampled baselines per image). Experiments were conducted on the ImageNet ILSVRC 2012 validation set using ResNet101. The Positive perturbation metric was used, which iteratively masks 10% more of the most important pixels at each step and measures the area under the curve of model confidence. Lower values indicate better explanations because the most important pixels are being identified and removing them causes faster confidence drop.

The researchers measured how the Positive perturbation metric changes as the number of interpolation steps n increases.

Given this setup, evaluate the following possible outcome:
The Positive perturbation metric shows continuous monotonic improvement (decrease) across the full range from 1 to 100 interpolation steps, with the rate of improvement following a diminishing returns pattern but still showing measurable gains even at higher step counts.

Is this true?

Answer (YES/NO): NO